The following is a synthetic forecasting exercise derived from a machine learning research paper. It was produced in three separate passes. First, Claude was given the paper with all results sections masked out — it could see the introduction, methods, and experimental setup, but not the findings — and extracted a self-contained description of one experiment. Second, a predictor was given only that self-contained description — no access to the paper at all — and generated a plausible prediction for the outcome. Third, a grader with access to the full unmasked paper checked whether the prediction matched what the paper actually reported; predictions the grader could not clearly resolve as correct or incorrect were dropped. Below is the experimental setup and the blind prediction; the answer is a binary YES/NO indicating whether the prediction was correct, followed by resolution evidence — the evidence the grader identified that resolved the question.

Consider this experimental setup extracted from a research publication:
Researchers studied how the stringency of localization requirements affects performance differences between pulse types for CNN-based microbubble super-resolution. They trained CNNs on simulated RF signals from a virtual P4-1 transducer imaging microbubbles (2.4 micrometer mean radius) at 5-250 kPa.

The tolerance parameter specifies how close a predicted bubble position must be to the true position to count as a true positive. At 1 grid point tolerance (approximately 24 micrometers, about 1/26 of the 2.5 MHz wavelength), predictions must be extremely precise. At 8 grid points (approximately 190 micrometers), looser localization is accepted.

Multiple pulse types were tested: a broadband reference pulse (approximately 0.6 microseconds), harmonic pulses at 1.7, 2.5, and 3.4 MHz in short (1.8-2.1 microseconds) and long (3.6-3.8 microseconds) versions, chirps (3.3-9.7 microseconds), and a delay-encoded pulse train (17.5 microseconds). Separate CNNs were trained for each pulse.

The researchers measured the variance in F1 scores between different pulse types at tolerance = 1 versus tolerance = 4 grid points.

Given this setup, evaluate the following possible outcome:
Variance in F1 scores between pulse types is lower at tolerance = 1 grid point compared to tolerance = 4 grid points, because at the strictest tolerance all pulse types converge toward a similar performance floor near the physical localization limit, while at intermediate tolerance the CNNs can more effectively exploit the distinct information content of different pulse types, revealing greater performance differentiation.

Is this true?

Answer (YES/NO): YES